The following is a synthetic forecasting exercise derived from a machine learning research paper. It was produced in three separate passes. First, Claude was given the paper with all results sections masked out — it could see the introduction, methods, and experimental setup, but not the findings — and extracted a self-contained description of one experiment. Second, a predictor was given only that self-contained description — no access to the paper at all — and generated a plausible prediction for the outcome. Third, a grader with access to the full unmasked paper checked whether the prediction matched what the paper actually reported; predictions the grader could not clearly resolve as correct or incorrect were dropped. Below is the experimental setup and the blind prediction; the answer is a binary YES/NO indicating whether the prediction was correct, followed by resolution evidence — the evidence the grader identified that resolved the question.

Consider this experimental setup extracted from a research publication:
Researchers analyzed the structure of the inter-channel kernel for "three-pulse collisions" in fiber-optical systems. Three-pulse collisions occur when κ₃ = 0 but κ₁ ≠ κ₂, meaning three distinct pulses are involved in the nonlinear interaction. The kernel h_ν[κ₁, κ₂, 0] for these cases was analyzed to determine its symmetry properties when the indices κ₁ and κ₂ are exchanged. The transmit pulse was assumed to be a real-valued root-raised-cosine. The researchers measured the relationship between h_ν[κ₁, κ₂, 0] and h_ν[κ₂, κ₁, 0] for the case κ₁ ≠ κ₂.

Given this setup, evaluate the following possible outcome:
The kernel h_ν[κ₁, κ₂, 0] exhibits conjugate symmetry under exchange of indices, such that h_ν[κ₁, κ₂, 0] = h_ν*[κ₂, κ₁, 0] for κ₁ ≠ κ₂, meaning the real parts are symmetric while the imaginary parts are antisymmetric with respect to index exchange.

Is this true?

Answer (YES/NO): YES